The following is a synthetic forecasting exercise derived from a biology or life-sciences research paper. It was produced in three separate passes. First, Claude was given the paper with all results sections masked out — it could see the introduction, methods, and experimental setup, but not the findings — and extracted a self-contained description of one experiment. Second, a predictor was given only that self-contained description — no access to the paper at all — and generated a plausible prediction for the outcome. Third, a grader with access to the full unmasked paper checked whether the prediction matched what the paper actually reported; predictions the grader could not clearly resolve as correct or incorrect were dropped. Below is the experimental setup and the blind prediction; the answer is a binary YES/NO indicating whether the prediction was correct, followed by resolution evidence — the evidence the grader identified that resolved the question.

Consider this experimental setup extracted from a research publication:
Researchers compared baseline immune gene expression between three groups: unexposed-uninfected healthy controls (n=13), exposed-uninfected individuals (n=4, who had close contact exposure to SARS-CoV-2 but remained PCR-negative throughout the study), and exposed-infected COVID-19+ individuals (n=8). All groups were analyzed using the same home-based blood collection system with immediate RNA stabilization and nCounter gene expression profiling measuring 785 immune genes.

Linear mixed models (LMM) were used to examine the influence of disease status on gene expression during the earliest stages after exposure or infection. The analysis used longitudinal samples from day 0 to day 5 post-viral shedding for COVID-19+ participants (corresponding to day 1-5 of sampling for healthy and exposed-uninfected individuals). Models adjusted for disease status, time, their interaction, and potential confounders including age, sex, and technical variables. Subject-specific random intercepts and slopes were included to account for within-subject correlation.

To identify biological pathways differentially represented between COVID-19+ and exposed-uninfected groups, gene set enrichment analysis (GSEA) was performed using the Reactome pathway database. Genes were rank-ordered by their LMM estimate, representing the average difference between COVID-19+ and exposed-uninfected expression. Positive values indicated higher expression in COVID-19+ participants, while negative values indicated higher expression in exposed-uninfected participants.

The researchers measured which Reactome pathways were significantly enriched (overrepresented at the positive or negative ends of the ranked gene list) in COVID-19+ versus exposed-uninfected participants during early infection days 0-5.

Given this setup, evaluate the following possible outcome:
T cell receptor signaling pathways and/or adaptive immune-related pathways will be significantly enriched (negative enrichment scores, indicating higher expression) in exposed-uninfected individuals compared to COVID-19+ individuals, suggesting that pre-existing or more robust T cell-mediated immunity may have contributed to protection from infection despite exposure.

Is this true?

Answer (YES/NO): NO